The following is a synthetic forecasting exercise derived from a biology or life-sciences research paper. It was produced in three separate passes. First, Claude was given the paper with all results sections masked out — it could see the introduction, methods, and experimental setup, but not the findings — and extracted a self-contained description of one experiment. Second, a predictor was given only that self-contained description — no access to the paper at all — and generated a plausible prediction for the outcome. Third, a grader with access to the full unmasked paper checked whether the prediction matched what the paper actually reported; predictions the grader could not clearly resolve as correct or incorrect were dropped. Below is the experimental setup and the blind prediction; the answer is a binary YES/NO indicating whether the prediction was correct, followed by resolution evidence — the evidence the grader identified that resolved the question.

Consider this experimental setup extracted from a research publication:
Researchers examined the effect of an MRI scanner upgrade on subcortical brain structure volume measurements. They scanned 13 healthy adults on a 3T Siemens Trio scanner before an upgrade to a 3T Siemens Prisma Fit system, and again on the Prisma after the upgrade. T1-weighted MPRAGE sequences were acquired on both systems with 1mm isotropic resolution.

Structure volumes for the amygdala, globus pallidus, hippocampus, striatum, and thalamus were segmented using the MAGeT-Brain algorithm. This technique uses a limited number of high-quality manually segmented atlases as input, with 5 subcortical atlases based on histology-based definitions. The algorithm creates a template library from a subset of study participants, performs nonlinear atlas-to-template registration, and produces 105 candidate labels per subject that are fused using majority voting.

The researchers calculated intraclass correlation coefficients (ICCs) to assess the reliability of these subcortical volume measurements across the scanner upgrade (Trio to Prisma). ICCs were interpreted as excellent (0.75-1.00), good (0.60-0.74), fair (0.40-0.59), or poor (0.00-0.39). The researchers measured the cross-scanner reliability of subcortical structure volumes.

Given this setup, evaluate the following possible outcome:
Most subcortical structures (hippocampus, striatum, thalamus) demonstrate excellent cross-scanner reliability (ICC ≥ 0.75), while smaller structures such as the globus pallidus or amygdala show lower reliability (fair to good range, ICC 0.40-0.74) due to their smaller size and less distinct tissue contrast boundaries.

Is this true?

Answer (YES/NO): NO